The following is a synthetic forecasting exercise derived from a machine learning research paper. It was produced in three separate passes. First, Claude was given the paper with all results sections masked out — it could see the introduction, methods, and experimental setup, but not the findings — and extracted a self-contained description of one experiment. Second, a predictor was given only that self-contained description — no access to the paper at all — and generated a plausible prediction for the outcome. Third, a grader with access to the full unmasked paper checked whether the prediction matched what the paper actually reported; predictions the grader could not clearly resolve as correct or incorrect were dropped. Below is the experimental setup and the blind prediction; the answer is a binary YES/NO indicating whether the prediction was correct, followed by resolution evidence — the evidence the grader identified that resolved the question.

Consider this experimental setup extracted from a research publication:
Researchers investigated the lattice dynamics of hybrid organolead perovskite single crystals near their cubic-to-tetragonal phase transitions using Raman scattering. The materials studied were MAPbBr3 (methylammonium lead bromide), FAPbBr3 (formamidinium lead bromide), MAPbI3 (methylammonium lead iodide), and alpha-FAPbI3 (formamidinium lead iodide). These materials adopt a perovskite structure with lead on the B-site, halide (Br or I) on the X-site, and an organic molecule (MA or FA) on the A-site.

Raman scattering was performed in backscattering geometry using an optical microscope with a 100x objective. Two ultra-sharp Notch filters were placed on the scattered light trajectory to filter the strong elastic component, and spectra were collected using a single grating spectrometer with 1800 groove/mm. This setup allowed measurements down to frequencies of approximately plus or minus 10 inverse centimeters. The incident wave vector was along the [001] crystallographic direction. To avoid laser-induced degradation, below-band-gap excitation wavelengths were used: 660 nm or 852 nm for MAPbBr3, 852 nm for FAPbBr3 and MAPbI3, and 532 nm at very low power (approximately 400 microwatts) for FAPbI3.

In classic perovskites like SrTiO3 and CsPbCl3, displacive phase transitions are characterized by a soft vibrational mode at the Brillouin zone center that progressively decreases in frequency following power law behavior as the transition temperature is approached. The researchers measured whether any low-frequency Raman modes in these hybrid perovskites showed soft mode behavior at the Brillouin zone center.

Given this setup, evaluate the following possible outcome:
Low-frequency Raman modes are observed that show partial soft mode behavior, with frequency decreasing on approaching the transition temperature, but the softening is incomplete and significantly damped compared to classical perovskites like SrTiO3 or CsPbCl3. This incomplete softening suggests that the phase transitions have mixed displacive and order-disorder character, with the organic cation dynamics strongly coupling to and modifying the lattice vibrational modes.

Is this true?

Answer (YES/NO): NO